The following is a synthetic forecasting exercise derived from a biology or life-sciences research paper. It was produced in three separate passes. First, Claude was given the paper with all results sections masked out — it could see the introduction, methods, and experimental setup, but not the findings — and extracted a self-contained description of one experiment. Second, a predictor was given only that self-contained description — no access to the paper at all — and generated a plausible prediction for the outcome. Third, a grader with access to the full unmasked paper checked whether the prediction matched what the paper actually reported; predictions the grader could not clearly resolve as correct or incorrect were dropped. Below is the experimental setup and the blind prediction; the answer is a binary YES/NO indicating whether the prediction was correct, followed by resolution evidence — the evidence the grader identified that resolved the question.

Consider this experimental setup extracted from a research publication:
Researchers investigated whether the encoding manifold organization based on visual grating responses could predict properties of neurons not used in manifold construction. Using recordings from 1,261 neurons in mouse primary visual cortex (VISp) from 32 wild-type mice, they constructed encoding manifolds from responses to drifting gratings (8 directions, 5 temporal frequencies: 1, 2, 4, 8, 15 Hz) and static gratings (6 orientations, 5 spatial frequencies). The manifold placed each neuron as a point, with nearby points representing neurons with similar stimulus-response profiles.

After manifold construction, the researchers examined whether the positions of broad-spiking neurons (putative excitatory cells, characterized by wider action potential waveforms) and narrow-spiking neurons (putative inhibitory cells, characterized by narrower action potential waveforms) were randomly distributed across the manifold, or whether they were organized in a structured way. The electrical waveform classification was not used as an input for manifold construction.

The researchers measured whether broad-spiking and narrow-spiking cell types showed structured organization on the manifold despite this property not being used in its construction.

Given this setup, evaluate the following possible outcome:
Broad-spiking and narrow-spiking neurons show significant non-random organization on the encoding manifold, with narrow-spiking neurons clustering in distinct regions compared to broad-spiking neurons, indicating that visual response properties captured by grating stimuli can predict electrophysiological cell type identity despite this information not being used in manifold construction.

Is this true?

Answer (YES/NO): YES